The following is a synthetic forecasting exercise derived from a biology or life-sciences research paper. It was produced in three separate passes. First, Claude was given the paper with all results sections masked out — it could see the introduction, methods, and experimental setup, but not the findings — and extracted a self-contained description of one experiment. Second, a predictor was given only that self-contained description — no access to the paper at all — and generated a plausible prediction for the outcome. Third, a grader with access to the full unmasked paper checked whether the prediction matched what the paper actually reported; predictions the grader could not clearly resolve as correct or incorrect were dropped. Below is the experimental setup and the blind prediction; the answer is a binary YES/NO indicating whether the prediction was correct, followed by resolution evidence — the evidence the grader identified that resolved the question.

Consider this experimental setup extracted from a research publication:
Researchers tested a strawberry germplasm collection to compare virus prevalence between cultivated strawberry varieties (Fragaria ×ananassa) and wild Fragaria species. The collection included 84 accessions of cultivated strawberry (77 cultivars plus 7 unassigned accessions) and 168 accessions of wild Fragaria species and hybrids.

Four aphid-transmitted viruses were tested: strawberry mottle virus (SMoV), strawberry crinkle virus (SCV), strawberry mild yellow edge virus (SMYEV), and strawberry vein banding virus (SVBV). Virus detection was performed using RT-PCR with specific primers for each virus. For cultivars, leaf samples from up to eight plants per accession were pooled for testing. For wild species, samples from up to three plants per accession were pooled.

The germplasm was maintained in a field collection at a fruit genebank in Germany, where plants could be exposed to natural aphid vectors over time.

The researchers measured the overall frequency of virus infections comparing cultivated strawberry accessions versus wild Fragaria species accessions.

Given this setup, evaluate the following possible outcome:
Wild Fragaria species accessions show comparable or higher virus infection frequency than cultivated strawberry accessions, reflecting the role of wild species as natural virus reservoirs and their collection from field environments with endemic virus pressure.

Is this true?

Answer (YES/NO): NO